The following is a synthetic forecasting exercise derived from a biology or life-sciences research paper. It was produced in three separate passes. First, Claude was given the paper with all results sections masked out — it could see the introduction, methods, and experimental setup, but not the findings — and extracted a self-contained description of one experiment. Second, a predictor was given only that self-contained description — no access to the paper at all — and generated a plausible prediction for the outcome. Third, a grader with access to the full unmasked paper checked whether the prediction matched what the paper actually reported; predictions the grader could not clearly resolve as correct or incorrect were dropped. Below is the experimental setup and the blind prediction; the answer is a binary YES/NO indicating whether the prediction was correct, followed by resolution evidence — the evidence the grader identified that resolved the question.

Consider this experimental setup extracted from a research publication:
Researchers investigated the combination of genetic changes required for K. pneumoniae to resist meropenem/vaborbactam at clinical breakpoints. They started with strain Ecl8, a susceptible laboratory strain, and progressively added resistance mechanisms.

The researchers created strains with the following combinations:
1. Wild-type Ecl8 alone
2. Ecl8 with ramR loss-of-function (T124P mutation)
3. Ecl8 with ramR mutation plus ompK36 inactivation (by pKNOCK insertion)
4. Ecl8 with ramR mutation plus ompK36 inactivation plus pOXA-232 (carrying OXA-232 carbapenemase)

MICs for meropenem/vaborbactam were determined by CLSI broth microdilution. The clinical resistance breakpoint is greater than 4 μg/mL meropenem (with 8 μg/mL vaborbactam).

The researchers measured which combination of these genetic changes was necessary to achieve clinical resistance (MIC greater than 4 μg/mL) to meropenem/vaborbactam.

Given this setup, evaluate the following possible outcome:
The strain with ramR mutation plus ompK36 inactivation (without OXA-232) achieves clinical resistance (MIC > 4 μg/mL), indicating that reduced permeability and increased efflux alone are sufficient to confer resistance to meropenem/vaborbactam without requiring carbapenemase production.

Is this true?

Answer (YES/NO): NO